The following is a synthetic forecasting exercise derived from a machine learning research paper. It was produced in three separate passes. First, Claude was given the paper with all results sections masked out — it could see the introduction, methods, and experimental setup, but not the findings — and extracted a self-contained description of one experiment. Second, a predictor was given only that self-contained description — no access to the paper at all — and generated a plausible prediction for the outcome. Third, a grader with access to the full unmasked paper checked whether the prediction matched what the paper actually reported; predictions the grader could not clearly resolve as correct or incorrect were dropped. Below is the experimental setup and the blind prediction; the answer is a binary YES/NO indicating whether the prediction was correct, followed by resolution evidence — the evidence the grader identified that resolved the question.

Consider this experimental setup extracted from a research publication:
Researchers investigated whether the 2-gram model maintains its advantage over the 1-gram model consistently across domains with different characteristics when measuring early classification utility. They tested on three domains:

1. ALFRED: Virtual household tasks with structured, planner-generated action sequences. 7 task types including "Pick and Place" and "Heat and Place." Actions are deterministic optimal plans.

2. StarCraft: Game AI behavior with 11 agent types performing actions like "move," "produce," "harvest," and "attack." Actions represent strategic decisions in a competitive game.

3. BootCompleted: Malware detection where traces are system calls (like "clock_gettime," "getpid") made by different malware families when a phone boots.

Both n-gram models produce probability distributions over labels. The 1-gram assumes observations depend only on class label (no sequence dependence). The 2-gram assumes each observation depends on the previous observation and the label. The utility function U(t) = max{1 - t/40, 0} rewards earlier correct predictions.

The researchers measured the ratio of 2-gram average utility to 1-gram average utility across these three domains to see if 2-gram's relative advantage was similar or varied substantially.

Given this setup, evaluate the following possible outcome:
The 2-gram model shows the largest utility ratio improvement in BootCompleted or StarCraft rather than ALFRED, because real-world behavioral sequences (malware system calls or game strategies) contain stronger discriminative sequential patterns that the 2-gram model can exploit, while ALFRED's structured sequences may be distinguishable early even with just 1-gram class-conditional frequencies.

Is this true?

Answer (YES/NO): YES